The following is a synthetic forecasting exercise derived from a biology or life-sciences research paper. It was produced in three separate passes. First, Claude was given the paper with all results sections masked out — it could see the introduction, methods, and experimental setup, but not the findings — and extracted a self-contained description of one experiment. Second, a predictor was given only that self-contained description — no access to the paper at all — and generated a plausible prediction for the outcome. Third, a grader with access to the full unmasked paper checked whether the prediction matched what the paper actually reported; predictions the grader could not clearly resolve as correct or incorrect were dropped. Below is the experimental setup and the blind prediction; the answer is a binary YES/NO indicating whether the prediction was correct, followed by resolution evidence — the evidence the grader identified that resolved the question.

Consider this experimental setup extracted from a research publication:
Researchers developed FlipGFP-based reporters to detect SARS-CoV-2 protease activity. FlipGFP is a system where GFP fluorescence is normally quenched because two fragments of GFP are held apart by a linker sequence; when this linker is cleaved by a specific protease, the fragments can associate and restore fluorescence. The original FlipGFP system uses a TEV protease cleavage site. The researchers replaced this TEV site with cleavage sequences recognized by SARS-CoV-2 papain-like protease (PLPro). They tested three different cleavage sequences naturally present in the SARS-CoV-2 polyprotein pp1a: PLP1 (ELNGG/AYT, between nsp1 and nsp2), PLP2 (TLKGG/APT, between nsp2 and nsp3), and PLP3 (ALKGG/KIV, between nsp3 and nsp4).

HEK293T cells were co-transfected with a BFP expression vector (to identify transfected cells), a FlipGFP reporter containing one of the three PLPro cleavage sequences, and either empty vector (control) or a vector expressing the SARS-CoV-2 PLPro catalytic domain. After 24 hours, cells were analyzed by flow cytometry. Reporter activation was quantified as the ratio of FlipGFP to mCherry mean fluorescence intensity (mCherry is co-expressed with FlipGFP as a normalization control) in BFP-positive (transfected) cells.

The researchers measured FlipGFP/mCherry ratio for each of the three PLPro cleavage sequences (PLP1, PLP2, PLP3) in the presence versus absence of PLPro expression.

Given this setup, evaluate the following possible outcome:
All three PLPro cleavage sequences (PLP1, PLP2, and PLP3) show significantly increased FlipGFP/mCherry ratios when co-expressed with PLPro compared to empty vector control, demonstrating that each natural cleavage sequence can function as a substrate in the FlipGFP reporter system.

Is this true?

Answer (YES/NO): YES